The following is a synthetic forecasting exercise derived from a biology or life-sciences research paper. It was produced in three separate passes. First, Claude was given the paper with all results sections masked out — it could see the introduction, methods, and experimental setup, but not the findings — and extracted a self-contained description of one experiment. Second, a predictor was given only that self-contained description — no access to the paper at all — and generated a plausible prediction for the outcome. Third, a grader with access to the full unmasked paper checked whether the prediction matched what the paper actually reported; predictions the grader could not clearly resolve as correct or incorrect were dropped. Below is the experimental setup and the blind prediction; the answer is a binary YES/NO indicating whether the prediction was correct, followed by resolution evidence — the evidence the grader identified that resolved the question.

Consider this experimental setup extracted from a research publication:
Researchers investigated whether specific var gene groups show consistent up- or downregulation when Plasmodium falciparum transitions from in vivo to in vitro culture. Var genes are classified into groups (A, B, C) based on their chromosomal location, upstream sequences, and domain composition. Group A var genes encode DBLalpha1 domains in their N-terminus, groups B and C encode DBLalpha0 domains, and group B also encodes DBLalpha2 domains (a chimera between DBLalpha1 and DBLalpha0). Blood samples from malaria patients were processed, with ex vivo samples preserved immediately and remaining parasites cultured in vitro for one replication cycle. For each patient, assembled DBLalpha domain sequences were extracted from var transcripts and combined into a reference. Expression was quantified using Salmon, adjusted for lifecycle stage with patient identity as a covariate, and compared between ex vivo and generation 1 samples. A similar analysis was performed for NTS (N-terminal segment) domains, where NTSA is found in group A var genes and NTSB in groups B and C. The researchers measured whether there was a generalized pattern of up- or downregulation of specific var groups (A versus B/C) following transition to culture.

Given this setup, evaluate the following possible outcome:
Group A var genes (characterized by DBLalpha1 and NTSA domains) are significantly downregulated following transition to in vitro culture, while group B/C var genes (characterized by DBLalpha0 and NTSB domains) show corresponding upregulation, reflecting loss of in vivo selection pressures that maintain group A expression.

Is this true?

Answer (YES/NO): NO